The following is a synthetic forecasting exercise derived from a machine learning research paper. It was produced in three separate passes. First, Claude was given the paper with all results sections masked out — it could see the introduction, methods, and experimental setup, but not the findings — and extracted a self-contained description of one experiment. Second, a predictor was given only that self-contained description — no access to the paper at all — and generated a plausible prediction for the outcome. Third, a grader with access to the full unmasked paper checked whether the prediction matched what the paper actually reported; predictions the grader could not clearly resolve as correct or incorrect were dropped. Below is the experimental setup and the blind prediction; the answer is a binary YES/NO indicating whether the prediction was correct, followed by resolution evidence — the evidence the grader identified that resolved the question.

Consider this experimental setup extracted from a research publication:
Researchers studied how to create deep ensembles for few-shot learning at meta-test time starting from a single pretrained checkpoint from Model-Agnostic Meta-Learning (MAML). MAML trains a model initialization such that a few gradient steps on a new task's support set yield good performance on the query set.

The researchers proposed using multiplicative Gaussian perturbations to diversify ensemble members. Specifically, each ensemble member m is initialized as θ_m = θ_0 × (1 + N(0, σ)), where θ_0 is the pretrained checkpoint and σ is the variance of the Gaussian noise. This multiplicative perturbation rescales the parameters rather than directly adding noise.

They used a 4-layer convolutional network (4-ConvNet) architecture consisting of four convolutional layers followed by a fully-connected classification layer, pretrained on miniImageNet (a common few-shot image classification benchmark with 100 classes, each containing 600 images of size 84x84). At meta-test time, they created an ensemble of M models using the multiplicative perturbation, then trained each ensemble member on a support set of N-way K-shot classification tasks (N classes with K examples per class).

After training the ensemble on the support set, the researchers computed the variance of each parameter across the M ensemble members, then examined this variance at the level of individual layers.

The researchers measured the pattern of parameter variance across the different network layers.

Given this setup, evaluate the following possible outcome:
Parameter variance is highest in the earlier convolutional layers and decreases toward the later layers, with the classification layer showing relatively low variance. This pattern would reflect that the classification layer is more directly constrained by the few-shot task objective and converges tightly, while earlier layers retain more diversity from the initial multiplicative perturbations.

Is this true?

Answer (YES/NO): NO